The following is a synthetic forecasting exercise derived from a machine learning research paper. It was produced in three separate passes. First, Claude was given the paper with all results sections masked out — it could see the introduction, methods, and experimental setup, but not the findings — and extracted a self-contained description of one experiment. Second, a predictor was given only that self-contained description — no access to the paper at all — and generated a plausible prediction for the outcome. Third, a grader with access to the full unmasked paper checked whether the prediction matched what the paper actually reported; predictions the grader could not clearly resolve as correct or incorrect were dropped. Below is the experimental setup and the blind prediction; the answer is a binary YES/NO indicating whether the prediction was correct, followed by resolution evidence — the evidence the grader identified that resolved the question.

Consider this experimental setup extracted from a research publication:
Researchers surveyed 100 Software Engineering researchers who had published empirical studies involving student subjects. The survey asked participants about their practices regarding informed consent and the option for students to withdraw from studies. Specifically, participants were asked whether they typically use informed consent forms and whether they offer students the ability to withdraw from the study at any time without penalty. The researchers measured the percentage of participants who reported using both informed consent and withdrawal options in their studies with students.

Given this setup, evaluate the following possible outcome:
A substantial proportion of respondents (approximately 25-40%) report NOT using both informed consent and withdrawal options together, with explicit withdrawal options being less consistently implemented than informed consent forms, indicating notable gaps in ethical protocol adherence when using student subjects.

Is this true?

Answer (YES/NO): NO